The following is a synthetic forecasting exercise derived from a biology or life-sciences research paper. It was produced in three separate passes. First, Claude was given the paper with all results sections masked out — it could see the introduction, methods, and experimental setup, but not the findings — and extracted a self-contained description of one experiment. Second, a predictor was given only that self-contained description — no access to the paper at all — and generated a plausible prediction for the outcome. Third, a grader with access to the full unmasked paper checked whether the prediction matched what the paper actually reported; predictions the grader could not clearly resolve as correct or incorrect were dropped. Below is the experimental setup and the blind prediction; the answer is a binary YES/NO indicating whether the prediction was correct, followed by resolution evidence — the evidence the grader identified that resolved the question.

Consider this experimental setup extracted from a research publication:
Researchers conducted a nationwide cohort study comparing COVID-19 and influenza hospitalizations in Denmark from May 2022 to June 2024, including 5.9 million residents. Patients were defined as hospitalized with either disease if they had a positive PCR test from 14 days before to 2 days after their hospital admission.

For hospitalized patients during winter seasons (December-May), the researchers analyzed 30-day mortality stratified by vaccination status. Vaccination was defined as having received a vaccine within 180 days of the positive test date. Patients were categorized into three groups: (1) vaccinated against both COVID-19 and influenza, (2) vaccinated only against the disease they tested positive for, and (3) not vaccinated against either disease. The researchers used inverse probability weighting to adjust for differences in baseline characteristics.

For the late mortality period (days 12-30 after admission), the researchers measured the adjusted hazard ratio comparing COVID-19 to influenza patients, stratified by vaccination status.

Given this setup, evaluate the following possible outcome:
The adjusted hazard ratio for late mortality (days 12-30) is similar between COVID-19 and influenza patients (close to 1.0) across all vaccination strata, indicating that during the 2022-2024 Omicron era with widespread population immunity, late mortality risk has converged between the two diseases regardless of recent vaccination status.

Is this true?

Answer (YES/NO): NO